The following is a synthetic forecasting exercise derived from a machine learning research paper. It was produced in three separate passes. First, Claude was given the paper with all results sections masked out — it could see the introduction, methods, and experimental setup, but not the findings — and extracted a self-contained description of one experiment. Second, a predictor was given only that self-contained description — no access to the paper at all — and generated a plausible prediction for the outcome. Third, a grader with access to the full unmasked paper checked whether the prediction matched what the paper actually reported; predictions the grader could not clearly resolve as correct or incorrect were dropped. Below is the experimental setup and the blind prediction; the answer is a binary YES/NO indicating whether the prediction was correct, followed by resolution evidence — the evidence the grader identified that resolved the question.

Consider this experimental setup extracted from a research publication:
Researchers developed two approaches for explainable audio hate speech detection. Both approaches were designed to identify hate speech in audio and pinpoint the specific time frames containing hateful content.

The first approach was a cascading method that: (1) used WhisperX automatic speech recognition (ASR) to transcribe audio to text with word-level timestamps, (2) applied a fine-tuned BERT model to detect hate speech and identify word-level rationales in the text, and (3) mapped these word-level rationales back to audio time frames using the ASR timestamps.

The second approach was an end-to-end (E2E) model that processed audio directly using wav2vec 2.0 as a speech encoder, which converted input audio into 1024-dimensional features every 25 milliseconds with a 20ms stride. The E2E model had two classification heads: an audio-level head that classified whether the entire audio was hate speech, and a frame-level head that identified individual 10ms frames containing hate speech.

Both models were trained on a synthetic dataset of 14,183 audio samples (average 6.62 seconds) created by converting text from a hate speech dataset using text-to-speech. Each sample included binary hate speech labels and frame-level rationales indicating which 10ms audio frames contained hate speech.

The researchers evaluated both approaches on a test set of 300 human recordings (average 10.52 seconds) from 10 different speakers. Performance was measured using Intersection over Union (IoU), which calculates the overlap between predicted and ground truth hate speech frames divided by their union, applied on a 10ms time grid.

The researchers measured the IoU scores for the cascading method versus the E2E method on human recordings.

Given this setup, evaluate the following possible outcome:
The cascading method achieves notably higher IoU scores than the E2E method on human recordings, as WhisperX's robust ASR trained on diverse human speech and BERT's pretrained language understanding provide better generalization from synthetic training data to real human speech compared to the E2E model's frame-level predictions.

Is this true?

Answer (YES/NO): NO